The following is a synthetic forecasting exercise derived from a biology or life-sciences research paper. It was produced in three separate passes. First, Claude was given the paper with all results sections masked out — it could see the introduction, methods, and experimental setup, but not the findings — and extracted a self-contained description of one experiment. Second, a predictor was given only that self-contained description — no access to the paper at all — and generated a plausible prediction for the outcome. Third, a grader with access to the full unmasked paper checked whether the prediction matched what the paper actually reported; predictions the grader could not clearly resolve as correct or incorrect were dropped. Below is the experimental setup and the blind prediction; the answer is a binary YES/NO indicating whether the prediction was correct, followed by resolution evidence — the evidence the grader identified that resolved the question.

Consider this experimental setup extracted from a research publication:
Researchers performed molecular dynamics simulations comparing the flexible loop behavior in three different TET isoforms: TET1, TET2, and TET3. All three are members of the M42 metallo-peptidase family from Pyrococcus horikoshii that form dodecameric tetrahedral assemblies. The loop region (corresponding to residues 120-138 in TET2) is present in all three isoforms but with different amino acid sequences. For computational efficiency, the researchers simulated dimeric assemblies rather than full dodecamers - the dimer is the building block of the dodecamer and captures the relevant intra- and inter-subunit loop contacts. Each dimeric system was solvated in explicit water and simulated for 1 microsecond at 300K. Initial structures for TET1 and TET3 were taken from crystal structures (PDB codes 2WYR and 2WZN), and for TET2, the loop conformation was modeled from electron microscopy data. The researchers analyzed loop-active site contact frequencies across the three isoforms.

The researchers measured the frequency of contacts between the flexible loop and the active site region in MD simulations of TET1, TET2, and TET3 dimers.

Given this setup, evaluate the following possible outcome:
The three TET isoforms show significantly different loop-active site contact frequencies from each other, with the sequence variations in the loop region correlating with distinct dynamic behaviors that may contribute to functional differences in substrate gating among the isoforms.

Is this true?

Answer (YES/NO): NO